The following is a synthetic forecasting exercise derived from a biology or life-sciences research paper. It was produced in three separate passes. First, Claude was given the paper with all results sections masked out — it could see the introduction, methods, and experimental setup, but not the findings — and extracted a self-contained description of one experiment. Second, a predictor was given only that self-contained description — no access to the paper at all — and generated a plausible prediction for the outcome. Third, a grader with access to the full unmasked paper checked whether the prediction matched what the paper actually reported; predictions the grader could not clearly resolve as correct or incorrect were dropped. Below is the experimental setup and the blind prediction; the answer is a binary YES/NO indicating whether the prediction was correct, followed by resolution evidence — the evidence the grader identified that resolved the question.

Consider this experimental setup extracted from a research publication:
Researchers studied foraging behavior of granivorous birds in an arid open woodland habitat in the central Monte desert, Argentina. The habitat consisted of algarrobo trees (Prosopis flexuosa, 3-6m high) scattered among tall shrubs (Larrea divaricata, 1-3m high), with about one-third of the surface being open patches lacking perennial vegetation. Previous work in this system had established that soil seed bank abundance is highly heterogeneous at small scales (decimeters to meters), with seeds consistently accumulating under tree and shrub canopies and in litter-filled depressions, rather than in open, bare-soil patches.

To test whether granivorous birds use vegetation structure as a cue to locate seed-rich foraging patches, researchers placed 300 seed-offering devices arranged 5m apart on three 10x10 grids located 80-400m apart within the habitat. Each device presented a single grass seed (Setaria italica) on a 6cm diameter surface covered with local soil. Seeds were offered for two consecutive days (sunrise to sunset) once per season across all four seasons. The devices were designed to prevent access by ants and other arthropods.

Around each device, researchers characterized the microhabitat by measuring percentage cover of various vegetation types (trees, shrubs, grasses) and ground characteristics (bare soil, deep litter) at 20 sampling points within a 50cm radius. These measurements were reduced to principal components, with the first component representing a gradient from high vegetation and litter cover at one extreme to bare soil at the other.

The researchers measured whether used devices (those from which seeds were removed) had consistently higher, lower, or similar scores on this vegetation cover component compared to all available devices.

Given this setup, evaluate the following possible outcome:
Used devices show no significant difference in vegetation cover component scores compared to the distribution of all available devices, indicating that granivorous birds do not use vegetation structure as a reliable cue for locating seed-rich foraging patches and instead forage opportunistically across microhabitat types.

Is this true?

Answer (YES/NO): NO